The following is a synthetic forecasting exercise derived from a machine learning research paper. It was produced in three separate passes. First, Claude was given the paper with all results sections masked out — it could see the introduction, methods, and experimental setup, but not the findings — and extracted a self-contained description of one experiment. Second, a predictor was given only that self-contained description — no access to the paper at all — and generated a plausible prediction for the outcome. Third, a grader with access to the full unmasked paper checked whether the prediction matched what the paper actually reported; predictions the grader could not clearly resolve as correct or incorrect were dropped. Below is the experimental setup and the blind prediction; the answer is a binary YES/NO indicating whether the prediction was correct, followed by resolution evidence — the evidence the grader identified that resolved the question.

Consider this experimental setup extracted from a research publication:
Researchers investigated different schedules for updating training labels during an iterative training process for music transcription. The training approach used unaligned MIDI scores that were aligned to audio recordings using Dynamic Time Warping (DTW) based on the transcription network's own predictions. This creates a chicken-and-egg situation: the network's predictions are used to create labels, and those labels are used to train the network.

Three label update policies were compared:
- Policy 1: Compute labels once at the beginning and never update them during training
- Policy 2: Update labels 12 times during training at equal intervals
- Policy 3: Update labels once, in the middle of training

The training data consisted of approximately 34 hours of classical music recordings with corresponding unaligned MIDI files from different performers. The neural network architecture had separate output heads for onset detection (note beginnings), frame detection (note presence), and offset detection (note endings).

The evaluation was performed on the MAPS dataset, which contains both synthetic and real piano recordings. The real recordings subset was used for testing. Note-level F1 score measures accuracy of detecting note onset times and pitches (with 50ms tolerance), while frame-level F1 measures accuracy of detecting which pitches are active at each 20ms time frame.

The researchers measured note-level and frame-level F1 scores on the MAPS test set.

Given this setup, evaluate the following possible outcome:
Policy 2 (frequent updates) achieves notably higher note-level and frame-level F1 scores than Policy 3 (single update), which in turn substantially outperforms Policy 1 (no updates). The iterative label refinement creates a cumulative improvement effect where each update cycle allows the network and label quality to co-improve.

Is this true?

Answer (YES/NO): NO